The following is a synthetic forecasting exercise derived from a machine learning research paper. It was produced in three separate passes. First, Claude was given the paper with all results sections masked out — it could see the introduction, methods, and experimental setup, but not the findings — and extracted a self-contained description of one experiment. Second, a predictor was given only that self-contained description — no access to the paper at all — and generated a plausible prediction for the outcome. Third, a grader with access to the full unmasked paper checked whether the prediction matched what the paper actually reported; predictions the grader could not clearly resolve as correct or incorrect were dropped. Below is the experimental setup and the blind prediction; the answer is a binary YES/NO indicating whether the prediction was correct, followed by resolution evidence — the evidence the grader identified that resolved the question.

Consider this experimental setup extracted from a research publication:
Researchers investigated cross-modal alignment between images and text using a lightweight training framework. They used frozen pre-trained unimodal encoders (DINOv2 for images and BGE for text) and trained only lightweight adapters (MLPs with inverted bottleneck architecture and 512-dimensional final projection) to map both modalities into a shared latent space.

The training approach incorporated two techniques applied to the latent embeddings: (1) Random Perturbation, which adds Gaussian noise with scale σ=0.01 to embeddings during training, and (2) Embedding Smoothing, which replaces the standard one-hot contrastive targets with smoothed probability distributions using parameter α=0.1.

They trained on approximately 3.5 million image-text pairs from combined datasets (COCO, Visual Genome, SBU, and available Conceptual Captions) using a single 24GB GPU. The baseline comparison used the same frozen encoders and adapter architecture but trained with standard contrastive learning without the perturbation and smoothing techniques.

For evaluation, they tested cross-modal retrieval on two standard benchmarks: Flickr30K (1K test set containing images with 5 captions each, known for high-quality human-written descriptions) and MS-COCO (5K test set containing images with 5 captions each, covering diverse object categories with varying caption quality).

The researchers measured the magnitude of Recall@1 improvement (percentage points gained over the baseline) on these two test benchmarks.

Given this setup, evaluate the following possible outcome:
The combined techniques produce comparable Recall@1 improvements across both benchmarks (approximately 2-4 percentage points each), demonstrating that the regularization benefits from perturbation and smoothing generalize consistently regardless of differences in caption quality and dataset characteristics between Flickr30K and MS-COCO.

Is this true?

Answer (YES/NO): NO